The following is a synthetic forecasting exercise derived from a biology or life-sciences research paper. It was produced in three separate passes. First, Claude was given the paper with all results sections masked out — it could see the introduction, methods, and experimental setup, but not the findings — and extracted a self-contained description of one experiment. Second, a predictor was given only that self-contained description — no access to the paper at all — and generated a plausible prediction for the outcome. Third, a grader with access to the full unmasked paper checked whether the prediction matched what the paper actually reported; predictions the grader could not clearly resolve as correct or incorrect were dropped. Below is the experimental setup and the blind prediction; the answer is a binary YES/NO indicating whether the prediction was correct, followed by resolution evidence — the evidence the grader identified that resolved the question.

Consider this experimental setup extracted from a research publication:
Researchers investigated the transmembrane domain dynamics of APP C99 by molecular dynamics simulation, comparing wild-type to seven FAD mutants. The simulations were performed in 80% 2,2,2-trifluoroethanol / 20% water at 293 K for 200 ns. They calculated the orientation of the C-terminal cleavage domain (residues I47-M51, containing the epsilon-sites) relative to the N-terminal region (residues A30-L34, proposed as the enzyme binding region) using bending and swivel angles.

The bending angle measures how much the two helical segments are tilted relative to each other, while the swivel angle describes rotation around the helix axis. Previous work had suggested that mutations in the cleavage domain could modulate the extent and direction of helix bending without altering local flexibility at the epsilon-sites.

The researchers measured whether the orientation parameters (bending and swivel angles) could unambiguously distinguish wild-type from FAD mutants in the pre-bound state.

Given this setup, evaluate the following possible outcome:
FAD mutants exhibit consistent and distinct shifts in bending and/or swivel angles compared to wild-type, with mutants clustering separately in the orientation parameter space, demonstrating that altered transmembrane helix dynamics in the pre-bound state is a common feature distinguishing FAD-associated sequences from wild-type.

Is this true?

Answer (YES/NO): NO